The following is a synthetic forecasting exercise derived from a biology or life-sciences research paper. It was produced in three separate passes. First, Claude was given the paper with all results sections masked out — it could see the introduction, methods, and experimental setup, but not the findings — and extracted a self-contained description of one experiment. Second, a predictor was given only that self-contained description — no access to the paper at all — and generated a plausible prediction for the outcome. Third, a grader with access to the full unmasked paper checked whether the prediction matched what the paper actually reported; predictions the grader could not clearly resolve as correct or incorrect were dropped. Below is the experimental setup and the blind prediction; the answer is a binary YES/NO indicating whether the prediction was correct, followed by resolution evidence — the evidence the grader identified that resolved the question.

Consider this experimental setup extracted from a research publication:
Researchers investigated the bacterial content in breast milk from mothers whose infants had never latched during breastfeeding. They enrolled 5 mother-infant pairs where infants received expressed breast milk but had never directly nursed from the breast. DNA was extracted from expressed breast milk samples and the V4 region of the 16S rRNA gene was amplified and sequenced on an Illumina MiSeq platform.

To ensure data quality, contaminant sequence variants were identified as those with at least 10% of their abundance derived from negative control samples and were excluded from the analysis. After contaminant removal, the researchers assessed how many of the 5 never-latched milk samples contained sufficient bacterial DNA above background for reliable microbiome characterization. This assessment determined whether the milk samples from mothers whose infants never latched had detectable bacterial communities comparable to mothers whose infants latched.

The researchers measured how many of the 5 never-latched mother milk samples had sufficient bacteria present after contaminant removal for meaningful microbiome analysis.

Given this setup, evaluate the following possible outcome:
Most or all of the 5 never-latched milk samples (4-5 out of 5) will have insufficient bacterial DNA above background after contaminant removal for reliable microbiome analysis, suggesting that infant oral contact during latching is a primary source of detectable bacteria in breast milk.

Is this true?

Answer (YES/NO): NO